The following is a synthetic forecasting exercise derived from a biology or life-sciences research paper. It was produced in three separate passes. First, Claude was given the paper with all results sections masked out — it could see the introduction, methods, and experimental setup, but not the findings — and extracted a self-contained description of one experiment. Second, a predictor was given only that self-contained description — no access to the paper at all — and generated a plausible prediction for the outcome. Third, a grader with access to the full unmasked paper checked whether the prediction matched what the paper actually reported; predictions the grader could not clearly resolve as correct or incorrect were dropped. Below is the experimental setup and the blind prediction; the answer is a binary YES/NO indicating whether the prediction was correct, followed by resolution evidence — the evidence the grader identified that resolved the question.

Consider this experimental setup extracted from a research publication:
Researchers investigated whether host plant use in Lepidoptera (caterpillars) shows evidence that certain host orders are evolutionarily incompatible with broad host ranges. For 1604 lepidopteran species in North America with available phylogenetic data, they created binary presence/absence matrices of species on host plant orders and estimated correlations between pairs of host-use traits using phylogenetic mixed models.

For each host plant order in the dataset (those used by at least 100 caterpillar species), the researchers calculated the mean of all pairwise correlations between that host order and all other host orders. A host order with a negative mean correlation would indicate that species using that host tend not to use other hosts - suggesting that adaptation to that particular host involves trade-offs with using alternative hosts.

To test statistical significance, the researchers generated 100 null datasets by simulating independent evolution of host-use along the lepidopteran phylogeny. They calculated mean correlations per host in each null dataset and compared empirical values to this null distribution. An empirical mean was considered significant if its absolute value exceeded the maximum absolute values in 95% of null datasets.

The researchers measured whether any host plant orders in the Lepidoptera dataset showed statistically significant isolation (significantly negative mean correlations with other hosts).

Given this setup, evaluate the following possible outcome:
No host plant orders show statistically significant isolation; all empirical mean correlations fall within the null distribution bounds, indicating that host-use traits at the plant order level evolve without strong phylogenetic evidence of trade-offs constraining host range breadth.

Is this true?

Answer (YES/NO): NO